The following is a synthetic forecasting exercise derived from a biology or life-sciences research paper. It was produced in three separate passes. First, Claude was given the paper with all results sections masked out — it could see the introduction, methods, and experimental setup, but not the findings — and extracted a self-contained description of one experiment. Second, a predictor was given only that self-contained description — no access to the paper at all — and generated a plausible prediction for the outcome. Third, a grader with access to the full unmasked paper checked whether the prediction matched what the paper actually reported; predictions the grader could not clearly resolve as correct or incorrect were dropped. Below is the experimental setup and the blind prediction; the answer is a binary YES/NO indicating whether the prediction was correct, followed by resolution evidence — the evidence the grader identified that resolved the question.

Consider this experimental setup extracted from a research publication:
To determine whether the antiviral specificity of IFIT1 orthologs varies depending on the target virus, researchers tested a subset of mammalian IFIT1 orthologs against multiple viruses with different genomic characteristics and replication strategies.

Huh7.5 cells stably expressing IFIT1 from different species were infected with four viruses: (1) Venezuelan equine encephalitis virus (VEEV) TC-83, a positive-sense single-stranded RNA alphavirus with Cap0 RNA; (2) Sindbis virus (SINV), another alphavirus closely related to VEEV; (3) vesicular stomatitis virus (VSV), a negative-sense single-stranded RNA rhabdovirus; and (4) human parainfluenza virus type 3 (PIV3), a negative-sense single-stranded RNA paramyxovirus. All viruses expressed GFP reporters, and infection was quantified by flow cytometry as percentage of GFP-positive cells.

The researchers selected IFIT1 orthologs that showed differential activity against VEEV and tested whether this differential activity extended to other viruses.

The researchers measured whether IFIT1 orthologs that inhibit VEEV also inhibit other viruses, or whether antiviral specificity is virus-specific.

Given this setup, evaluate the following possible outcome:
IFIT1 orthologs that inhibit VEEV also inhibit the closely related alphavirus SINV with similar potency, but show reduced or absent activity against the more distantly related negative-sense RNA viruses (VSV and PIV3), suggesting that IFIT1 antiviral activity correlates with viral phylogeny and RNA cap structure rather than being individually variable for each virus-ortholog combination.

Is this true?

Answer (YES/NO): NO